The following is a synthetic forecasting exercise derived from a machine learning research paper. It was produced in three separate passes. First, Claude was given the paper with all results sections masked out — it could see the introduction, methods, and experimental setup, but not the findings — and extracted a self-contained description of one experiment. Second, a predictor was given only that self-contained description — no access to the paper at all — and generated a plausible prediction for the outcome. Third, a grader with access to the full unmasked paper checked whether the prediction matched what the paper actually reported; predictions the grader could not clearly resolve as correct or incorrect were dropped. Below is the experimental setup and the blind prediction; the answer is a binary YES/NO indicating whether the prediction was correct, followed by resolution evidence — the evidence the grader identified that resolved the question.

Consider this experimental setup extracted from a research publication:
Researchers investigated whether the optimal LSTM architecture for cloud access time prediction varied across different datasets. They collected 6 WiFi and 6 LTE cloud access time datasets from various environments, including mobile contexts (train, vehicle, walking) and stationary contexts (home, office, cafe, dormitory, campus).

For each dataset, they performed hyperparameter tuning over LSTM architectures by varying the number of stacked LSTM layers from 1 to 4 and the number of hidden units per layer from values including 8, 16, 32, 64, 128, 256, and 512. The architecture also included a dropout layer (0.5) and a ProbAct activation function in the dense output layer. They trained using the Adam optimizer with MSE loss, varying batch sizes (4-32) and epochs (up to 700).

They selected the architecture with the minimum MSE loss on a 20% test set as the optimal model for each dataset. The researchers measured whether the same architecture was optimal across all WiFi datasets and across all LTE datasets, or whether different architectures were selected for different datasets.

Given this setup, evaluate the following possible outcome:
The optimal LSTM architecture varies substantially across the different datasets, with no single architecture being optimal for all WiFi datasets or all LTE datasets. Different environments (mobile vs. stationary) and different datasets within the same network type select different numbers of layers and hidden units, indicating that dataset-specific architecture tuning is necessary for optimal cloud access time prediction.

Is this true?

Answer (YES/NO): YES